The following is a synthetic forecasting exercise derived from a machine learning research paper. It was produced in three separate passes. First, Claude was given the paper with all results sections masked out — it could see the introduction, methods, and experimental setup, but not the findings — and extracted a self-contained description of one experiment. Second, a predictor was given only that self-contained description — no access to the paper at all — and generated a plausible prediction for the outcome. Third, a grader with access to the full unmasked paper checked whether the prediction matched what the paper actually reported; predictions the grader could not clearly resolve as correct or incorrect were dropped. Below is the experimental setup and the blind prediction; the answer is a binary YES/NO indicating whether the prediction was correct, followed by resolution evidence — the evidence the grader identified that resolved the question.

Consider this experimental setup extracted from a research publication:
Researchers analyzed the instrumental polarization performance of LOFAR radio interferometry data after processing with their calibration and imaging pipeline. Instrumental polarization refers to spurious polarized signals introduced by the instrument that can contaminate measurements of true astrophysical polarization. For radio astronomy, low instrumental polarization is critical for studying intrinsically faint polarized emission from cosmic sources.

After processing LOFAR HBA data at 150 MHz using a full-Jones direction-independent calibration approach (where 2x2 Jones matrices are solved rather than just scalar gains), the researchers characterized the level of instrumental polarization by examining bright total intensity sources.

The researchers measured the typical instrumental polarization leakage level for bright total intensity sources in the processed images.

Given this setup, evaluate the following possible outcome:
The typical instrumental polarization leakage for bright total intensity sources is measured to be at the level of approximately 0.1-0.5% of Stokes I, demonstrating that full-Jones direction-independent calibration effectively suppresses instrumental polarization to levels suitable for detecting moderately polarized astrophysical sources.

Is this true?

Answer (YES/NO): NO